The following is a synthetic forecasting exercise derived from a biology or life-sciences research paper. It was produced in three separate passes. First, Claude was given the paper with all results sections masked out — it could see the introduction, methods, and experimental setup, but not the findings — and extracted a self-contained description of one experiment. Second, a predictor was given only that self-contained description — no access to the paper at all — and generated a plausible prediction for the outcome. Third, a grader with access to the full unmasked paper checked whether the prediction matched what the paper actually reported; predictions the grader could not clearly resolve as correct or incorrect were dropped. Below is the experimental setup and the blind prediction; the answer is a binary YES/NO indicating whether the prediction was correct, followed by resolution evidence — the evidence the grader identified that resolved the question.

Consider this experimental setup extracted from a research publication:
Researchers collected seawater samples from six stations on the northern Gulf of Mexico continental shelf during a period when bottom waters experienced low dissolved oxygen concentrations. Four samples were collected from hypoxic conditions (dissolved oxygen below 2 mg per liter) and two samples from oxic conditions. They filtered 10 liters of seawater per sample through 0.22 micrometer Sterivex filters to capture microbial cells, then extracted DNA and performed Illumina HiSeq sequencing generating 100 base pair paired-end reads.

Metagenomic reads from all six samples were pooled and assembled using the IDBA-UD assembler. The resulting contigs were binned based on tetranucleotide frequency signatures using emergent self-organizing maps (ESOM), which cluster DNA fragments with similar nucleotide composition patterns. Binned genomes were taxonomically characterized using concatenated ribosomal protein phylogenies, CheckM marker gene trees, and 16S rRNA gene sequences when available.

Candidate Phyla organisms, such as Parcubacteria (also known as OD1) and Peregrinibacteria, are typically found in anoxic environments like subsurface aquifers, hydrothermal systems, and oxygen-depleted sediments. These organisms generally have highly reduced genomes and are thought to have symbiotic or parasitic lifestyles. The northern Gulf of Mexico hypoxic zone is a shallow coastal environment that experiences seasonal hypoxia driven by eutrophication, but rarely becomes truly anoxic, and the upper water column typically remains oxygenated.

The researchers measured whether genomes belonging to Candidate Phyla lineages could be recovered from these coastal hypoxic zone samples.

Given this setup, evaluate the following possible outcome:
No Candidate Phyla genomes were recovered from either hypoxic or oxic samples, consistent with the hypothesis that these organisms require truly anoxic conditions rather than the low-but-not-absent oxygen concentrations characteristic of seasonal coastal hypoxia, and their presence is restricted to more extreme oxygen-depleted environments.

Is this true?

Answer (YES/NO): NO